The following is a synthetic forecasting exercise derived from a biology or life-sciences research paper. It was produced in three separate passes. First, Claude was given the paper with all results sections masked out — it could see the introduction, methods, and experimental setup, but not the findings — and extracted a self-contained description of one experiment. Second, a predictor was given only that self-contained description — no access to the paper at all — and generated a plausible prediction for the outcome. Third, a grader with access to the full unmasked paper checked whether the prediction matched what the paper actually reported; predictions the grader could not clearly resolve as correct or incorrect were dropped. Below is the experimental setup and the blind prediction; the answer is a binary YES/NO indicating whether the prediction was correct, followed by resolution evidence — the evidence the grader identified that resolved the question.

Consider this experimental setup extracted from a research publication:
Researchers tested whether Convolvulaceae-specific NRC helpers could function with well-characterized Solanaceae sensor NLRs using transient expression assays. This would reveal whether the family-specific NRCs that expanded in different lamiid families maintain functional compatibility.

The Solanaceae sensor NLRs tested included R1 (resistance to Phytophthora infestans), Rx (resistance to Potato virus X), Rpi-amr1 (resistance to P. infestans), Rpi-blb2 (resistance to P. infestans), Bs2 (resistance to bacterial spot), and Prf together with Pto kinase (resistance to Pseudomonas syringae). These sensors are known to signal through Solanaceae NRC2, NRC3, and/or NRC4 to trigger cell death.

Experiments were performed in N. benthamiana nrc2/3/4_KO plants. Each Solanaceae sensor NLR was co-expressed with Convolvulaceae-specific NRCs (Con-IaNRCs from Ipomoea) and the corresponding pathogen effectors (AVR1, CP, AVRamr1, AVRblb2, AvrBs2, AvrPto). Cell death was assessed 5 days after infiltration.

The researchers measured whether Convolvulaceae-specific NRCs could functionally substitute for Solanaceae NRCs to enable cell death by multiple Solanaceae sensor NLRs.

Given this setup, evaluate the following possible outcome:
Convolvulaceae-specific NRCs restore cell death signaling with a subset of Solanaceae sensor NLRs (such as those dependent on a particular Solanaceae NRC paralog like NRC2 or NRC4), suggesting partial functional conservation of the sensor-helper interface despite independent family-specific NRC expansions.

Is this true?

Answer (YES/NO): YES